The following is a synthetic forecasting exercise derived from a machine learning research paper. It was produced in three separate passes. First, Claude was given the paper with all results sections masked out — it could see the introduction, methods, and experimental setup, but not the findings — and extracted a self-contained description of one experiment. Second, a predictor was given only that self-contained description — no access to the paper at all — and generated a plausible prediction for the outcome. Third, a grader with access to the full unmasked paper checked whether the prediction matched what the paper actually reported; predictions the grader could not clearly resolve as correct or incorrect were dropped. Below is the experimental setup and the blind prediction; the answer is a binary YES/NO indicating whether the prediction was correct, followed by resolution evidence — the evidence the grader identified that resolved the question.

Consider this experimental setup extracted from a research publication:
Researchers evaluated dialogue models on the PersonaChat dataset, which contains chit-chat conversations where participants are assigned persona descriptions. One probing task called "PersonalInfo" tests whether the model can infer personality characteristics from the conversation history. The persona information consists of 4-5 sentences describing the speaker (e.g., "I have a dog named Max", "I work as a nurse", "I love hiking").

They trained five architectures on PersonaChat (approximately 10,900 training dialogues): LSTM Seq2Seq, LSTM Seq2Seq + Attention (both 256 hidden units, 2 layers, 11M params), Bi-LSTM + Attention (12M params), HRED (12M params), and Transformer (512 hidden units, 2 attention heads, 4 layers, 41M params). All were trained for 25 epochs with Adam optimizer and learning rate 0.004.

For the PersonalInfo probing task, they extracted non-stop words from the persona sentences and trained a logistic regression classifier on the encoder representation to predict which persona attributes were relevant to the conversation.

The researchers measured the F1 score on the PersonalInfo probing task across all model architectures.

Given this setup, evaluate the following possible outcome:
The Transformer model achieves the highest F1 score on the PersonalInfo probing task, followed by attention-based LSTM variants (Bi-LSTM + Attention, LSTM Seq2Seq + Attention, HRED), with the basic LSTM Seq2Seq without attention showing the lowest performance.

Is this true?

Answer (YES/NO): NO